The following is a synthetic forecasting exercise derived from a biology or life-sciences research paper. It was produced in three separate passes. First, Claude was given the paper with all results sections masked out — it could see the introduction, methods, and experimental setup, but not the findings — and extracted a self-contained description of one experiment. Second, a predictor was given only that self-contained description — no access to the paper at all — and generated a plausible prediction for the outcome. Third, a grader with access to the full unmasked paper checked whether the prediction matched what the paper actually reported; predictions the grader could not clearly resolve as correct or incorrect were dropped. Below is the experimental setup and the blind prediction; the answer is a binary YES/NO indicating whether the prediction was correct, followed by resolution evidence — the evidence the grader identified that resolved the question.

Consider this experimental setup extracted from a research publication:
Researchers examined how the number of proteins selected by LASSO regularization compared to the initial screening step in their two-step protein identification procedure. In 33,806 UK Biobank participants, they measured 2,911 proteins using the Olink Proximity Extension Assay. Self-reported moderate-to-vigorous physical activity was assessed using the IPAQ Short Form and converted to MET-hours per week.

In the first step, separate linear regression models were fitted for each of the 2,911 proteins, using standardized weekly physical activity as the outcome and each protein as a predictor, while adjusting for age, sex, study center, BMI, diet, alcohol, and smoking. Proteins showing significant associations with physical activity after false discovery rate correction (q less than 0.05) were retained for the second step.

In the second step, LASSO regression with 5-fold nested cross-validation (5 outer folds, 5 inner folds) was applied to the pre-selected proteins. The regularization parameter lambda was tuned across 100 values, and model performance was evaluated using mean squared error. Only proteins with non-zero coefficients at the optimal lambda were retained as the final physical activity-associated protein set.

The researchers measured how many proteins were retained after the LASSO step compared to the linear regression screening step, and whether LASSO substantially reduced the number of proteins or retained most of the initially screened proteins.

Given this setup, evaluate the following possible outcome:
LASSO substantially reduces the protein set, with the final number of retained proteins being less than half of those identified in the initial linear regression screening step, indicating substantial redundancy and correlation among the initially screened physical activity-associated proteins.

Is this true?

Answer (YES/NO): YES